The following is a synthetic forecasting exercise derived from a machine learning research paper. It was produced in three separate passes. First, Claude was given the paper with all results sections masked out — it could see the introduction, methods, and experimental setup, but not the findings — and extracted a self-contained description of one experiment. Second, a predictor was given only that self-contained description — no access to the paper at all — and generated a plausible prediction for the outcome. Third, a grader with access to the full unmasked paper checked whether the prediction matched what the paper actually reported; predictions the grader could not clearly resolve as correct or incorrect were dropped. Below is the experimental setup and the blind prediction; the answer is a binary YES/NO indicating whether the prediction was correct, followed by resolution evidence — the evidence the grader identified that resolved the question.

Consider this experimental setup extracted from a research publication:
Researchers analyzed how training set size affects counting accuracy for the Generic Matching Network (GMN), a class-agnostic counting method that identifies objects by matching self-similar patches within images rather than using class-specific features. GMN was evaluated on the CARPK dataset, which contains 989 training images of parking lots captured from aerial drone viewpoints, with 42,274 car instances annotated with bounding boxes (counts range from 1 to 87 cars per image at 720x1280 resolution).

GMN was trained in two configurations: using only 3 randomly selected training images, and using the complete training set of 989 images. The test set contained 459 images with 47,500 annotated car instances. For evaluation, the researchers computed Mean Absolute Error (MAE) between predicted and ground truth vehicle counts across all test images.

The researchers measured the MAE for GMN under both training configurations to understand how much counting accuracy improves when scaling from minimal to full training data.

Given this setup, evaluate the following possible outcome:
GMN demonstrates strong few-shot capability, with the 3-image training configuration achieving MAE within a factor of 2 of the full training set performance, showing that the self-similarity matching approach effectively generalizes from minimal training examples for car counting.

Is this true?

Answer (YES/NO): YES